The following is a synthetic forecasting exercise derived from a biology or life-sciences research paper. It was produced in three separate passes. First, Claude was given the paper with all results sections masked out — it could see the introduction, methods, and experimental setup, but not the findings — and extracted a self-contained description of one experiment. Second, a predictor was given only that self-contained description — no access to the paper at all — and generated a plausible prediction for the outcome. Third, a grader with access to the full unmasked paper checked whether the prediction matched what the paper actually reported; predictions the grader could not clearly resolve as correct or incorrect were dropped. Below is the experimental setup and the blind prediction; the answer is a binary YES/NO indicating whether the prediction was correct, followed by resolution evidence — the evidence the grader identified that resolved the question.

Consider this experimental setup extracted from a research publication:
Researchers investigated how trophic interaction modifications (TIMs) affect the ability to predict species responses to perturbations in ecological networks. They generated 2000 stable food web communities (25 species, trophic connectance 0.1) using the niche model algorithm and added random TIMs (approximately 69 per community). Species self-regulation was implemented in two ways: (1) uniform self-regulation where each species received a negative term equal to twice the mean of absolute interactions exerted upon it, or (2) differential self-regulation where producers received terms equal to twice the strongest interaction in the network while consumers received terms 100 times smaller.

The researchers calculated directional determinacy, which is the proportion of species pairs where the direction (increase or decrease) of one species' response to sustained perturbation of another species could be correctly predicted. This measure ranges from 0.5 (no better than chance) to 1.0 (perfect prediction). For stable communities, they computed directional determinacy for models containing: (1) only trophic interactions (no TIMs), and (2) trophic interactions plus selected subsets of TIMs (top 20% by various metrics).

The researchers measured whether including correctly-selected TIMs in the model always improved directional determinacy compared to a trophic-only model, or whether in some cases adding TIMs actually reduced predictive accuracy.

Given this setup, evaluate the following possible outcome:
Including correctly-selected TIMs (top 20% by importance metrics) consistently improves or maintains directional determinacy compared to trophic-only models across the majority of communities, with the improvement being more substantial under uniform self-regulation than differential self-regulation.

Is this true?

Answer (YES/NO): NO